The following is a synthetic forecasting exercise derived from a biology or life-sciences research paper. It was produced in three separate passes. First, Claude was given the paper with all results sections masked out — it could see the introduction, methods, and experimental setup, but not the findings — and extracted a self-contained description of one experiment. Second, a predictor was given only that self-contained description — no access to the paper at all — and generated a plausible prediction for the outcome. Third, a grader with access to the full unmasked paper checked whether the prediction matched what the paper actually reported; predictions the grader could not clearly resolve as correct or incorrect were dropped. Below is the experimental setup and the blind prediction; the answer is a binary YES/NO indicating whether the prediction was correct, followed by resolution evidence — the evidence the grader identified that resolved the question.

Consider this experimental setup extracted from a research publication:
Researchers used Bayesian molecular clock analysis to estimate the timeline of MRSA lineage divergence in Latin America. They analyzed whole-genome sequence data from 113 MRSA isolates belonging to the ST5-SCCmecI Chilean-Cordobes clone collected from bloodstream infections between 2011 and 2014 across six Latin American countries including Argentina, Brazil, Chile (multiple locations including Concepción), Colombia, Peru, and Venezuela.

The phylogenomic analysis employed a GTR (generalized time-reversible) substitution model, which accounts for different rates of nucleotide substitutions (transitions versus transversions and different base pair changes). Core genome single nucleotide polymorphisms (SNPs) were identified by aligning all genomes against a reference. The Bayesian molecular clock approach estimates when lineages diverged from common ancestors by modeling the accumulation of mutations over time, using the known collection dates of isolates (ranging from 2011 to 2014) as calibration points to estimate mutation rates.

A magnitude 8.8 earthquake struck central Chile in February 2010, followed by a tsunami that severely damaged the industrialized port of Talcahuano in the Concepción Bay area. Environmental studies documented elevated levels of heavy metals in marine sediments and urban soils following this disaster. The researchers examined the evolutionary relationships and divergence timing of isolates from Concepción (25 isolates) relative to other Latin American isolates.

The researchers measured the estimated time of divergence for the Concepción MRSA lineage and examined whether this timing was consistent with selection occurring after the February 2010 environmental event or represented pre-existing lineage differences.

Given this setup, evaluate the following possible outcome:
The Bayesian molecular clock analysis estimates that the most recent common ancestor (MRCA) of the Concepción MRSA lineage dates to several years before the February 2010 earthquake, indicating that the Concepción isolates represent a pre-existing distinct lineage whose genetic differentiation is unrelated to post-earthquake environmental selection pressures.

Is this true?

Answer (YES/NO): NO